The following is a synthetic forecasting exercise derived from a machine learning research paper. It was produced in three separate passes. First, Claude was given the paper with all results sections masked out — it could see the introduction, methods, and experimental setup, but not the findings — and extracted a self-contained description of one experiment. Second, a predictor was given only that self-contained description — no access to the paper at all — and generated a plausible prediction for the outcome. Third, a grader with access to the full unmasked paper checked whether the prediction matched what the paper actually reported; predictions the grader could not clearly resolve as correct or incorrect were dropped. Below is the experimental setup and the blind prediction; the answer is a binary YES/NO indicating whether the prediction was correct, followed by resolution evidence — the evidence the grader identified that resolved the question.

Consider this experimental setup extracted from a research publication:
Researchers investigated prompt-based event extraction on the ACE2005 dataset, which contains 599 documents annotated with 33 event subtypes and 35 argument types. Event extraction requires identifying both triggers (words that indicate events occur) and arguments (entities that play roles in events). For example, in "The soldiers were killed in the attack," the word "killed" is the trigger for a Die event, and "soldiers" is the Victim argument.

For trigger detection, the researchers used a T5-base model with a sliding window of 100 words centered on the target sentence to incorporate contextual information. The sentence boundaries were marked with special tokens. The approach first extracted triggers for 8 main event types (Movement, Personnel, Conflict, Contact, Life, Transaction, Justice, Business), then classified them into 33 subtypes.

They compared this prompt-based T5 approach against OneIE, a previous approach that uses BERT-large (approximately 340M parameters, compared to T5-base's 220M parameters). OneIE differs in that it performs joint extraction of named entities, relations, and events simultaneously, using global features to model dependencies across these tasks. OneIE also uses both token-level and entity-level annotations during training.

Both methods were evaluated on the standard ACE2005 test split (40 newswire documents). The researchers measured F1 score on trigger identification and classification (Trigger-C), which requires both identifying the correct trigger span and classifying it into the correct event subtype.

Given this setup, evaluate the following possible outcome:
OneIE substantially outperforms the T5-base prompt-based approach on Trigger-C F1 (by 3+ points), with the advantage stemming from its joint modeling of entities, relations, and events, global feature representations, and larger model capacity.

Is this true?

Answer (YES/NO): YES